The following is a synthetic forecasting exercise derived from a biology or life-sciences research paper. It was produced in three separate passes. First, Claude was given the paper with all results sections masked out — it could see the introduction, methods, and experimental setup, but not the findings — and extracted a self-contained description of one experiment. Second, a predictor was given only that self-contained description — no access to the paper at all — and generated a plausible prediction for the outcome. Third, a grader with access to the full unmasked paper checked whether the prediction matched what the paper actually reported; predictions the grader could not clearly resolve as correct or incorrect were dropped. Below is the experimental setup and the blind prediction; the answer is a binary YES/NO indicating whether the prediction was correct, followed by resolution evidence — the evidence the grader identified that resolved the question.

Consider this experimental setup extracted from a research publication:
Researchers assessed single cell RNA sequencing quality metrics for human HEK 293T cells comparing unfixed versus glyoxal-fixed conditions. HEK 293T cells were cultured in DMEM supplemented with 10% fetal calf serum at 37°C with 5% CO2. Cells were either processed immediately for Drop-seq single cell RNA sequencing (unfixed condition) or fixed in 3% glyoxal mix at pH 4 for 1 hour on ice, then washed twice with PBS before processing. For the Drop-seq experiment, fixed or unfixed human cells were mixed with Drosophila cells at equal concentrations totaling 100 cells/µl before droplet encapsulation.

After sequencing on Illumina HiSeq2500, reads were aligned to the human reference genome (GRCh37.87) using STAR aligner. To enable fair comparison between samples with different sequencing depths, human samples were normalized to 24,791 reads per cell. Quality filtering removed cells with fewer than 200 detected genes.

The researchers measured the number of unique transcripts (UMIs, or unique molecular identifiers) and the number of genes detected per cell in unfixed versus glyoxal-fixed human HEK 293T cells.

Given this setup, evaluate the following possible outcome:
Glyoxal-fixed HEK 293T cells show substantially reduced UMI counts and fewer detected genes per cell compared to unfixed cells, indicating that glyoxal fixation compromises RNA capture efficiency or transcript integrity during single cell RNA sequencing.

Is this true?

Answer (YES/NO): YES